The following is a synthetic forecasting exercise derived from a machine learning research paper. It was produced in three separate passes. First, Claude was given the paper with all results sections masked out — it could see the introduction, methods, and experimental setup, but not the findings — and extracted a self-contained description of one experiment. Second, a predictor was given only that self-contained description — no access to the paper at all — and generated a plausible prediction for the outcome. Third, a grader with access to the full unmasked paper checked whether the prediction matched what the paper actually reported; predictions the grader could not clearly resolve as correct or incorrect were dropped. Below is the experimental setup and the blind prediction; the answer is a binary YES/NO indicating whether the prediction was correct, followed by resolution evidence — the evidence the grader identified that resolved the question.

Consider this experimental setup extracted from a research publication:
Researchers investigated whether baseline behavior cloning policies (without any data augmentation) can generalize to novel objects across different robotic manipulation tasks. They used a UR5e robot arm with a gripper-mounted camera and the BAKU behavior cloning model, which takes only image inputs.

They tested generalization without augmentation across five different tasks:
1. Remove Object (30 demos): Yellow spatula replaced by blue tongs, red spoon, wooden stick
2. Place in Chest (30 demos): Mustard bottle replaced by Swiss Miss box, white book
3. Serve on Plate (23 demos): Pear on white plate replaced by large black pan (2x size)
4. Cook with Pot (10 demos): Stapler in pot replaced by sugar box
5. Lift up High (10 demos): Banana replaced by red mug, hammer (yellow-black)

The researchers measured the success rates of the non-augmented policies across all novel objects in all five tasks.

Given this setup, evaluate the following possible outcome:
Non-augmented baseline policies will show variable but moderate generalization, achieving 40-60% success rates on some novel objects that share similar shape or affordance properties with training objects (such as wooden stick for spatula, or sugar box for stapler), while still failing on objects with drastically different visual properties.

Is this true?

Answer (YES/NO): NO